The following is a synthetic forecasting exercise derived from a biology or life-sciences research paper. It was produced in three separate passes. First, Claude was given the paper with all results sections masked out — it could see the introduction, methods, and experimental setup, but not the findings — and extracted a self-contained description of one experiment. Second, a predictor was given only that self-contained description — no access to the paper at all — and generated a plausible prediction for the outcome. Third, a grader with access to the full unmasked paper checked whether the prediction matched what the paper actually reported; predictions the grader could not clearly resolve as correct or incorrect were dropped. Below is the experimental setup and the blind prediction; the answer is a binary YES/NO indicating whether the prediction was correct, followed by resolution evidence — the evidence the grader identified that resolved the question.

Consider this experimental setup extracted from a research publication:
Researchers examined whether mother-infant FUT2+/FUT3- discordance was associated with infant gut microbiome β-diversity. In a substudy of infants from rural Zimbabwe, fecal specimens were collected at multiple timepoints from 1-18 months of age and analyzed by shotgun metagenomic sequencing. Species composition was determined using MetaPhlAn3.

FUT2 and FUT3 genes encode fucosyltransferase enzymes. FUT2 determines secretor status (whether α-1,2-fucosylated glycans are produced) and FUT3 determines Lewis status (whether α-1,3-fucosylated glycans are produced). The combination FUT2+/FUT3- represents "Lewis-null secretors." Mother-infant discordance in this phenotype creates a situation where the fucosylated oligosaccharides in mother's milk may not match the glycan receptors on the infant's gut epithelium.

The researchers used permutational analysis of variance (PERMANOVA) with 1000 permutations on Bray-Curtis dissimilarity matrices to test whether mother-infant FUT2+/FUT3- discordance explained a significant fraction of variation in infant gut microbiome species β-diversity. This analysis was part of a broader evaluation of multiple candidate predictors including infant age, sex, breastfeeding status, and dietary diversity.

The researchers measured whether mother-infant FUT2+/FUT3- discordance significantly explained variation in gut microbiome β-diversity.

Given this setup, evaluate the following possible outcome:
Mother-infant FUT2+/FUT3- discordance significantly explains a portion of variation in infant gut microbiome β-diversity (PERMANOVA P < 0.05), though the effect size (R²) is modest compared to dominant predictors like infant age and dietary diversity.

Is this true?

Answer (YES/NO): NO